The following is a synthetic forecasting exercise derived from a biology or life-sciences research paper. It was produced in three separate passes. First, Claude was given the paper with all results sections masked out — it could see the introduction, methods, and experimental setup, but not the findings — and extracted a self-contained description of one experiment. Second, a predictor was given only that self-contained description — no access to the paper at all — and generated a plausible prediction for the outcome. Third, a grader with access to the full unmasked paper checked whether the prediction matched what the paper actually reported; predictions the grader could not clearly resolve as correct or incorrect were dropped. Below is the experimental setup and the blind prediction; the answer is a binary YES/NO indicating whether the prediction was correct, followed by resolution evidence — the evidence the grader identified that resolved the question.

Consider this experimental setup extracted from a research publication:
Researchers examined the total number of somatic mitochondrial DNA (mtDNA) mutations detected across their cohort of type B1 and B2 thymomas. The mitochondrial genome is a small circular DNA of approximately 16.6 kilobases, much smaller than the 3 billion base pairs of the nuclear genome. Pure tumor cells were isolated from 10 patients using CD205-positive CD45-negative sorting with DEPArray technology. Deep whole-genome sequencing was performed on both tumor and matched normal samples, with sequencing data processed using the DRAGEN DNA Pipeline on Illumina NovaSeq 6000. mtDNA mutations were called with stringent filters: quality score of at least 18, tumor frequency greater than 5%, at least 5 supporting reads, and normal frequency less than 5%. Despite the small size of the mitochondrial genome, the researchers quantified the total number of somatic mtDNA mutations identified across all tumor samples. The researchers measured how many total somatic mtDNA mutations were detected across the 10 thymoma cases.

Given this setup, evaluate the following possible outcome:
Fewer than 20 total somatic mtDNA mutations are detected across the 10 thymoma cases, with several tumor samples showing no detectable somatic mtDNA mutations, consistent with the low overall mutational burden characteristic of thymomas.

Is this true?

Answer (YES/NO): NO